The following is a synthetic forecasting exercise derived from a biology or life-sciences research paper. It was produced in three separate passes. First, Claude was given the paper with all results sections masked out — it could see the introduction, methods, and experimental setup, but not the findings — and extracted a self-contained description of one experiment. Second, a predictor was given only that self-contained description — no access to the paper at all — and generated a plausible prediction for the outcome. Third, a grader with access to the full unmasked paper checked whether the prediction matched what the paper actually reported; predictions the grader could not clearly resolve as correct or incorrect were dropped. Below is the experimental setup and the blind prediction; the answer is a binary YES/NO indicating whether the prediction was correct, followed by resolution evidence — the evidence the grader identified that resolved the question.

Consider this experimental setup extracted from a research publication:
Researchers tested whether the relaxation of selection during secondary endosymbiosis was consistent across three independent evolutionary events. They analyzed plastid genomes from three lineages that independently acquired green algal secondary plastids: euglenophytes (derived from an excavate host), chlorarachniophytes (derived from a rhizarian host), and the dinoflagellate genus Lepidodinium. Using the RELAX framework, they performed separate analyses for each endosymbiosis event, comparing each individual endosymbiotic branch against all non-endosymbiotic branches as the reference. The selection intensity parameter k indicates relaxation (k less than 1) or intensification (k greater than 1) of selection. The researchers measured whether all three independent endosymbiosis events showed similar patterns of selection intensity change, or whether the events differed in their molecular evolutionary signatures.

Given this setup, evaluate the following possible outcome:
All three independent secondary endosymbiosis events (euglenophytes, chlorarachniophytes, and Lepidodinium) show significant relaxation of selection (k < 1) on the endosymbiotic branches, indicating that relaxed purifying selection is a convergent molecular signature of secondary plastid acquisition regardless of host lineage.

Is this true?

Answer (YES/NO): NO